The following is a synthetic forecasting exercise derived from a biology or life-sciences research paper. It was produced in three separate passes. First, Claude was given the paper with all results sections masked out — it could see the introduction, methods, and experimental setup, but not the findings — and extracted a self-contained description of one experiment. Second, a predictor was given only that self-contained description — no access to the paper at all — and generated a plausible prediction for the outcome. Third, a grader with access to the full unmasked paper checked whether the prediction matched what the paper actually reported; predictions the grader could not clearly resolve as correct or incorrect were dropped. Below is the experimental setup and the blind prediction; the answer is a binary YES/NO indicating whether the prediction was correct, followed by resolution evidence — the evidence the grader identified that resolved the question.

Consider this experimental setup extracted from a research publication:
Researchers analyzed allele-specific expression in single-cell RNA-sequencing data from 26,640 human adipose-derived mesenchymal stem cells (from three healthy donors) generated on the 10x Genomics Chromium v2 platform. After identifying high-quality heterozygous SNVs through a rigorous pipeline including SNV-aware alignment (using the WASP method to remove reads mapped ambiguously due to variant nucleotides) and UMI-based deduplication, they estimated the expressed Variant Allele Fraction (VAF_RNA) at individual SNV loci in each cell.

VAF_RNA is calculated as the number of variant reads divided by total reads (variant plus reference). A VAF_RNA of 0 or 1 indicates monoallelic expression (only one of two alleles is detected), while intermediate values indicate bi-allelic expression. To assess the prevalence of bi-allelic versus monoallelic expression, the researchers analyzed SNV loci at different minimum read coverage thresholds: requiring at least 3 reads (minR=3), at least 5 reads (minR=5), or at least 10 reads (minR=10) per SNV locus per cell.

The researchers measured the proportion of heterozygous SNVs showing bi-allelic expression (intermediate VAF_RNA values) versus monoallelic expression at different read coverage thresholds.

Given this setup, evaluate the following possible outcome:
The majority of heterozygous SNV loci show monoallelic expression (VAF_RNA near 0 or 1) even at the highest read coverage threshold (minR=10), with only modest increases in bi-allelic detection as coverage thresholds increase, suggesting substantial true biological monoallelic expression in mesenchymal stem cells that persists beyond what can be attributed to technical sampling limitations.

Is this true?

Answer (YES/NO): NO